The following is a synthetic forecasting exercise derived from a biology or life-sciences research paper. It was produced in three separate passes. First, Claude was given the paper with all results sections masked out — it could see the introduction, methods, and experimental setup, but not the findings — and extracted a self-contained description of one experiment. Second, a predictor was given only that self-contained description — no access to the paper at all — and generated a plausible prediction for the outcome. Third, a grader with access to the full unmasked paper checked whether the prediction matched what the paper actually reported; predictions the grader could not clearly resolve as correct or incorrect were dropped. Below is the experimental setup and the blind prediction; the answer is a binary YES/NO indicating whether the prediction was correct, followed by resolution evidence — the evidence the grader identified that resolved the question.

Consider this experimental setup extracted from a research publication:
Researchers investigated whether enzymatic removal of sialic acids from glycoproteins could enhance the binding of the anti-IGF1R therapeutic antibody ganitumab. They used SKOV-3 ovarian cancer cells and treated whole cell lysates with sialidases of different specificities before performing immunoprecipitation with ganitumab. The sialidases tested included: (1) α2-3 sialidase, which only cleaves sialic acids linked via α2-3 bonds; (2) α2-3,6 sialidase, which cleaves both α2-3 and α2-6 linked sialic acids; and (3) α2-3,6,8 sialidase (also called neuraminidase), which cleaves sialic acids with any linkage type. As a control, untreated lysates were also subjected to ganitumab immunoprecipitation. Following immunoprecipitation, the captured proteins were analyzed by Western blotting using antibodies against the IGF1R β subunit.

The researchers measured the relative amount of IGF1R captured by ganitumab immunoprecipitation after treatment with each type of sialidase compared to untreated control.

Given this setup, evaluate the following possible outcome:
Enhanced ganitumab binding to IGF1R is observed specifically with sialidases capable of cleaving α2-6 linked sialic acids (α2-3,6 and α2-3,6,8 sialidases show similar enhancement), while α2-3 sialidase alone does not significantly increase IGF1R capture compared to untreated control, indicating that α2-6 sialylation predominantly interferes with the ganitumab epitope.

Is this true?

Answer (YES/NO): YES